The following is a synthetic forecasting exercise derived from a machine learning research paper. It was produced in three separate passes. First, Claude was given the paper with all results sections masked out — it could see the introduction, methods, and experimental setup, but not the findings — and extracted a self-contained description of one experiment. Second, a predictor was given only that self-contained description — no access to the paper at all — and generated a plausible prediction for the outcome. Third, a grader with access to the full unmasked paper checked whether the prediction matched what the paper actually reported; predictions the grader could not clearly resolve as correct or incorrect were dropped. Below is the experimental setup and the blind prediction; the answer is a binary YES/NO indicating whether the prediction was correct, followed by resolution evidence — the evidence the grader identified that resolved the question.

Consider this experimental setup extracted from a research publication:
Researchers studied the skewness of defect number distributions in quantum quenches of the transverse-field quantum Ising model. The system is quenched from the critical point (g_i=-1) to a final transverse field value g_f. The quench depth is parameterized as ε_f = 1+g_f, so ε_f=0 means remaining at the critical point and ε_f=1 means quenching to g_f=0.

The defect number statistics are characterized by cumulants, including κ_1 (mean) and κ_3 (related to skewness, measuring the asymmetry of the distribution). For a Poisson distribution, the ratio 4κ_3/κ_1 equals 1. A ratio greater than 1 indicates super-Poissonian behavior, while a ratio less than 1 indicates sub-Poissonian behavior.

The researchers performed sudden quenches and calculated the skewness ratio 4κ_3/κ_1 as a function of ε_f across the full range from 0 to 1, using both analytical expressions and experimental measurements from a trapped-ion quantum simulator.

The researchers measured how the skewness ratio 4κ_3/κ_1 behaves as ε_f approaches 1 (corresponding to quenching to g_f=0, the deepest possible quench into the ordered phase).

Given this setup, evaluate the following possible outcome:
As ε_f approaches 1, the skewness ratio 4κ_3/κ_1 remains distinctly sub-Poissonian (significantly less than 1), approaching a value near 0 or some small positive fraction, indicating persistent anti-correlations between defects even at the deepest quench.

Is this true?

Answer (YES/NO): NO